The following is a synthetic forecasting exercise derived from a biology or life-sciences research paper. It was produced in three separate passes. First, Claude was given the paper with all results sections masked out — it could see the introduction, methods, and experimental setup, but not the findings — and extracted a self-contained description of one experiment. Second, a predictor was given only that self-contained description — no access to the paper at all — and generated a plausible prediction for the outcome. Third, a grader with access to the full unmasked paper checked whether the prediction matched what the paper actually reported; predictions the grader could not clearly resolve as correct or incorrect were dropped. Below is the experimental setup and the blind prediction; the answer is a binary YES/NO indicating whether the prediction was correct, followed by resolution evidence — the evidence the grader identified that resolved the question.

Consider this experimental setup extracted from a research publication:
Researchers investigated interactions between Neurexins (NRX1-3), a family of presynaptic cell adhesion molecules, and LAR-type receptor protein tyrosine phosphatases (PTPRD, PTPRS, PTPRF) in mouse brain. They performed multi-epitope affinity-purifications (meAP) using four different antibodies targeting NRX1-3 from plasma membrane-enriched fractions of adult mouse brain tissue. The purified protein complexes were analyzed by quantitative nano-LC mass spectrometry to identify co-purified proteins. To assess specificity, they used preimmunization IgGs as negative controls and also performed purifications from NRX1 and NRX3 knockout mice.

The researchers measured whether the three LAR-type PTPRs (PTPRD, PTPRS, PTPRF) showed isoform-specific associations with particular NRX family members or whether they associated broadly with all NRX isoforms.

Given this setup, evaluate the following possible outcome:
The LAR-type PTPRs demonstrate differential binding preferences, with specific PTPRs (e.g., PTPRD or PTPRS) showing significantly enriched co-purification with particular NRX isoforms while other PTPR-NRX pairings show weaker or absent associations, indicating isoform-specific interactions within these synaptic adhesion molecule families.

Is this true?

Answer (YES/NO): NO